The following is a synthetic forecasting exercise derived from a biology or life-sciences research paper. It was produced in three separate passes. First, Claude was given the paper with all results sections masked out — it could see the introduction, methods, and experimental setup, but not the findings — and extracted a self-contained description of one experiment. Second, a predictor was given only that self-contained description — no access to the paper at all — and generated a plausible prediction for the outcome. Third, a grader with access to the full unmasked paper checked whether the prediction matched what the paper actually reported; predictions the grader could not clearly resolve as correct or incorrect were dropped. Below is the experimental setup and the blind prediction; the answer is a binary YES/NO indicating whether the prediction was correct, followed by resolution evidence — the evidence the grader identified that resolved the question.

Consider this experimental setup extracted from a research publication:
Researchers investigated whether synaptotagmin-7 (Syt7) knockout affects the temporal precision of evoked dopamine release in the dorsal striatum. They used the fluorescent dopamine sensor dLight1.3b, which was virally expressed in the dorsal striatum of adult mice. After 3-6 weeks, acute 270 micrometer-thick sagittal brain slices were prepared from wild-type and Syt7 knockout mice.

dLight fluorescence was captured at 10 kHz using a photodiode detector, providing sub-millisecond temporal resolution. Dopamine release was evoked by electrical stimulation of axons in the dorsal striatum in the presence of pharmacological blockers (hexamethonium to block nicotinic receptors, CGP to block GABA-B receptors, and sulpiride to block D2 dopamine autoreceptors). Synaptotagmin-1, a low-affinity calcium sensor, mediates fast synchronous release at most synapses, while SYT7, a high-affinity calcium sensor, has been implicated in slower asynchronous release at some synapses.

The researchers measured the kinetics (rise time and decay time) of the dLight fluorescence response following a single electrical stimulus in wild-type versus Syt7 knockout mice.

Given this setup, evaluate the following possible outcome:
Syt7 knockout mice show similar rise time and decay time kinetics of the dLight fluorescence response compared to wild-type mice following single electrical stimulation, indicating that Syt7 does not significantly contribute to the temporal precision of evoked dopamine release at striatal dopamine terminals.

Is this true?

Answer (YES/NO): YES